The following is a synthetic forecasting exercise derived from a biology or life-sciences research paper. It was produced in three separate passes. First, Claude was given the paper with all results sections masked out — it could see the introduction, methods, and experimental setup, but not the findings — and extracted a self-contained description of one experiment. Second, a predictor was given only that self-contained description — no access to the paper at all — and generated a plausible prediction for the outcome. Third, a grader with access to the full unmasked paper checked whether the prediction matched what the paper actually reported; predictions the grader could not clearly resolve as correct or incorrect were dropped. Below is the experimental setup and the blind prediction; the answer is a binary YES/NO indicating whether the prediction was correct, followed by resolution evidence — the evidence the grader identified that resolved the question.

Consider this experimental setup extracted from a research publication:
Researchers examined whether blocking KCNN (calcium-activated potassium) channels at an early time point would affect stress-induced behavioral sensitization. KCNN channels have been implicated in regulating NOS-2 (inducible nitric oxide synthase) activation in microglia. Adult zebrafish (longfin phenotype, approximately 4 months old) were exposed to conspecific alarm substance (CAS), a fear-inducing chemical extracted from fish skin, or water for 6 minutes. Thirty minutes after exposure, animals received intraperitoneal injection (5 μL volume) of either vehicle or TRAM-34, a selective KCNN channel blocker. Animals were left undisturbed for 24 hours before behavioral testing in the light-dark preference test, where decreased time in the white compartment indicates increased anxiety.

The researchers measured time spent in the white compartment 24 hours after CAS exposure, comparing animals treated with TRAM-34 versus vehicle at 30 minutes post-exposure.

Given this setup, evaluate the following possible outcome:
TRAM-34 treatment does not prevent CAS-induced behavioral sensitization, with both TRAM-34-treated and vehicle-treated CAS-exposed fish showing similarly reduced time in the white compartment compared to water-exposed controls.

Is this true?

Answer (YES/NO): YES